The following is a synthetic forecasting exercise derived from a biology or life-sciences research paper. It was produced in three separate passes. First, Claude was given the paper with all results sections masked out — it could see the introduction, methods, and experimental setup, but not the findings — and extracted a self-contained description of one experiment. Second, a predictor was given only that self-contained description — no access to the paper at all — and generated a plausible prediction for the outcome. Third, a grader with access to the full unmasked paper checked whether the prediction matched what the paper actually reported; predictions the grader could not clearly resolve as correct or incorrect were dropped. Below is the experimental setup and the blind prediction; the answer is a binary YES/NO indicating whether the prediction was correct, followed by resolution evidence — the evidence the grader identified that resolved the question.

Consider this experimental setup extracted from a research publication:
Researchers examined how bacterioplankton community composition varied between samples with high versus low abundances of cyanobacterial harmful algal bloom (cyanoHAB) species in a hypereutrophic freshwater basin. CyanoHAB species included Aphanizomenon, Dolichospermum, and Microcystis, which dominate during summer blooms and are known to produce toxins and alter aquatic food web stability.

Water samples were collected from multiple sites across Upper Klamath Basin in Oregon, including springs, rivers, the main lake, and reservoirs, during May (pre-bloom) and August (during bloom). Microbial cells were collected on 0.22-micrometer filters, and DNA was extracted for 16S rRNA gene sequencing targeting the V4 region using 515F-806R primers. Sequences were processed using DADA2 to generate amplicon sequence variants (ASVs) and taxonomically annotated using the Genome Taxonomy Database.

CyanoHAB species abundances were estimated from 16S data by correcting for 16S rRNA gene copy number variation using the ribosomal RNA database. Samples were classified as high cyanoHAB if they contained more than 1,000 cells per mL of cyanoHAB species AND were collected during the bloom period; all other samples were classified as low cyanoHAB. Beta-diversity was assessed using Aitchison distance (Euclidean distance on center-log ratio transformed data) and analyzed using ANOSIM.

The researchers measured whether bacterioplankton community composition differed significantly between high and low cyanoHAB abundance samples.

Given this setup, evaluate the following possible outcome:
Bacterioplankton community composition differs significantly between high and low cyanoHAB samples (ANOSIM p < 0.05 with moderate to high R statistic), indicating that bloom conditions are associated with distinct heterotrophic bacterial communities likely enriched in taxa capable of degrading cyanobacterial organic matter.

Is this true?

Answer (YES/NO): NO